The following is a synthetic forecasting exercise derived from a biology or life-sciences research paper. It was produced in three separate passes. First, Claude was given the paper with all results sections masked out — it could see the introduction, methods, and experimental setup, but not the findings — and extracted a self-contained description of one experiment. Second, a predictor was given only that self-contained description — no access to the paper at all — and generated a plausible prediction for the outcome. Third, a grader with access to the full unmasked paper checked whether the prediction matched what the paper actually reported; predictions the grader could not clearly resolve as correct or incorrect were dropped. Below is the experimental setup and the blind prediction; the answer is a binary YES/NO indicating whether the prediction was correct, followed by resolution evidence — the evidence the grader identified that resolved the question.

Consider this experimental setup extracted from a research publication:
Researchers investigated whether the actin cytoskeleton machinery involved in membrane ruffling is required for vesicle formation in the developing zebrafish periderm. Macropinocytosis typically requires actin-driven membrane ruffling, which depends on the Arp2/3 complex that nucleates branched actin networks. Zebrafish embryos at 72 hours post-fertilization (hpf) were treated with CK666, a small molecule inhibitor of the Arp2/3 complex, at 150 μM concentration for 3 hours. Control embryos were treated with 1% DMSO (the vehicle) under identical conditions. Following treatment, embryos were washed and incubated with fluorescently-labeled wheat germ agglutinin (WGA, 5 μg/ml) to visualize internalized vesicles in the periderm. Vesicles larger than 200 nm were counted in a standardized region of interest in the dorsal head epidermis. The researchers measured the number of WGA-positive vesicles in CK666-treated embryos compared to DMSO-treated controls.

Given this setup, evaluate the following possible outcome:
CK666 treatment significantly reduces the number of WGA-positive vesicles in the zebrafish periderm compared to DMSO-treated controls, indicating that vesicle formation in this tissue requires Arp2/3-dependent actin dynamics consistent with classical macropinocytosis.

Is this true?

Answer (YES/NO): NO